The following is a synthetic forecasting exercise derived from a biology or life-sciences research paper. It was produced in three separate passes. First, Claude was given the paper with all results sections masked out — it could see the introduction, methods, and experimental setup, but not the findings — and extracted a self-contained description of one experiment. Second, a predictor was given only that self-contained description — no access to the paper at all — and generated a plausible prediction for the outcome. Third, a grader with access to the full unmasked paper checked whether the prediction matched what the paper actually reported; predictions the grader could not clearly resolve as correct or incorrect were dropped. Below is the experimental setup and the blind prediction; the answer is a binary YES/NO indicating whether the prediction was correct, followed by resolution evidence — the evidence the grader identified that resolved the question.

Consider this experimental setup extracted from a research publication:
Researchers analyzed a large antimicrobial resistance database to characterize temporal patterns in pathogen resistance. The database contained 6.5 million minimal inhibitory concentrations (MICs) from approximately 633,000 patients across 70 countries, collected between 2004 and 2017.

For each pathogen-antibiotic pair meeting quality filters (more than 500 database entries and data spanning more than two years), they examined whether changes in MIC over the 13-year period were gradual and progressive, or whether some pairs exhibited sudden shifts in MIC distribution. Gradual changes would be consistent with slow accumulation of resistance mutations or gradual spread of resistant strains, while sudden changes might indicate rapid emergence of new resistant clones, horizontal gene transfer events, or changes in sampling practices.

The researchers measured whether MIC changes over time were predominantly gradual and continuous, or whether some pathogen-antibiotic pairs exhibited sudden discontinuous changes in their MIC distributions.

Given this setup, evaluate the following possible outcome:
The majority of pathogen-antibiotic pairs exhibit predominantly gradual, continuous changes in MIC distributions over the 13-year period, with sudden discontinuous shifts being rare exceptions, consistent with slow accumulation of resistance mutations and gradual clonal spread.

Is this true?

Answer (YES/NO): YES